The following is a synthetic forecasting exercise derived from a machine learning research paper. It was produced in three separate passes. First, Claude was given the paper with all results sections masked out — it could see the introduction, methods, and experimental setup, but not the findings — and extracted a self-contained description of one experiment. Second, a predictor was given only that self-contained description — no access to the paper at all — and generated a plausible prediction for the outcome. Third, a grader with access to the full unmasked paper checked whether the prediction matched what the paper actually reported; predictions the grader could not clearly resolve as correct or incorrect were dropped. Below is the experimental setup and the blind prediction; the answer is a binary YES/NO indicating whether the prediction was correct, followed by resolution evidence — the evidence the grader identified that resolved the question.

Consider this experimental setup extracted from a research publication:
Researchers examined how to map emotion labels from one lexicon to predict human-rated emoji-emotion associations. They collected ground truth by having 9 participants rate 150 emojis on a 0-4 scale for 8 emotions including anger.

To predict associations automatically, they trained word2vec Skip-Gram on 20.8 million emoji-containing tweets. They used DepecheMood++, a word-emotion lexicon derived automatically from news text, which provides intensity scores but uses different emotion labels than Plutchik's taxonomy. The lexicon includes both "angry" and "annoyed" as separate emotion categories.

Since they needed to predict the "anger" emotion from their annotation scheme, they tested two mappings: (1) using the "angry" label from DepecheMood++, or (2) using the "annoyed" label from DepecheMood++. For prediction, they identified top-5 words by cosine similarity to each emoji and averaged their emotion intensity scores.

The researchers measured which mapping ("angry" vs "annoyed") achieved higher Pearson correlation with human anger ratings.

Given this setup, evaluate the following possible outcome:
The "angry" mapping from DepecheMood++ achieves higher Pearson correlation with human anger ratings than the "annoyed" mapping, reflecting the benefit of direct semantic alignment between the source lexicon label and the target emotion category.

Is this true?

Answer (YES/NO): NO